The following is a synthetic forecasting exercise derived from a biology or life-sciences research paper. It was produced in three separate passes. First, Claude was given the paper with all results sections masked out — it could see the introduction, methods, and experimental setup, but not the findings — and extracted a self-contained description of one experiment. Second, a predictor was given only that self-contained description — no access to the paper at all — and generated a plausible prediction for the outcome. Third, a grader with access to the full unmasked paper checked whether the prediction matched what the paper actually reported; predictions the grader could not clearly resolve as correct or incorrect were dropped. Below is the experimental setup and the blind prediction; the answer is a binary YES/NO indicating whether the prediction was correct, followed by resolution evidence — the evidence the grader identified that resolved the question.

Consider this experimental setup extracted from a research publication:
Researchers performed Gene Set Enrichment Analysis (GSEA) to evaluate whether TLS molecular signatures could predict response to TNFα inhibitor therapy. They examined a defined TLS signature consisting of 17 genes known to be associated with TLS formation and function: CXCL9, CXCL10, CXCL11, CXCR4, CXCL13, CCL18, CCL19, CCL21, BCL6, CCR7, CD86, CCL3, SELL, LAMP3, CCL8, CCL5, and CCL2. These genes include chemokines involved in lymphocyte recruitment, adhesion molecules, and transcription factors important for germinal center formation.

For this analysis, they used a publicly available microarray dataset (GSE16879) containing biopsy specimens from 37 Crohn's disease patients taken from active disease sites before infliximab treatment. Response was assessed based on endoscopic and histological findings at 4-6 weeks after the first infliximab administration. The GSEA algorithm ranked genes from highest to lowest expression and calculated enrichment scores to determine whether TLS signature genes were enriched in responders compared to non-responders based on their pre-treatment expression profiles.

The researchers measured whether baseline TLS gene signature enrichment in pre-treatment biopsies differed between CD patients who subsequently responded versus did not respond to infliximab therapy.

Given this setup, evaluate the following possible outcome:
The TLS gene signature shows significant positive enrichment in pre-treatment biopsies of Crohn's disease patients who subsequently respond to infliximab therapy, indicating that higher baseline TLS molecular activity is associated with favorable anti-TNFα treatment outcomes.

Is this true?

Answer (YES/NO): NO